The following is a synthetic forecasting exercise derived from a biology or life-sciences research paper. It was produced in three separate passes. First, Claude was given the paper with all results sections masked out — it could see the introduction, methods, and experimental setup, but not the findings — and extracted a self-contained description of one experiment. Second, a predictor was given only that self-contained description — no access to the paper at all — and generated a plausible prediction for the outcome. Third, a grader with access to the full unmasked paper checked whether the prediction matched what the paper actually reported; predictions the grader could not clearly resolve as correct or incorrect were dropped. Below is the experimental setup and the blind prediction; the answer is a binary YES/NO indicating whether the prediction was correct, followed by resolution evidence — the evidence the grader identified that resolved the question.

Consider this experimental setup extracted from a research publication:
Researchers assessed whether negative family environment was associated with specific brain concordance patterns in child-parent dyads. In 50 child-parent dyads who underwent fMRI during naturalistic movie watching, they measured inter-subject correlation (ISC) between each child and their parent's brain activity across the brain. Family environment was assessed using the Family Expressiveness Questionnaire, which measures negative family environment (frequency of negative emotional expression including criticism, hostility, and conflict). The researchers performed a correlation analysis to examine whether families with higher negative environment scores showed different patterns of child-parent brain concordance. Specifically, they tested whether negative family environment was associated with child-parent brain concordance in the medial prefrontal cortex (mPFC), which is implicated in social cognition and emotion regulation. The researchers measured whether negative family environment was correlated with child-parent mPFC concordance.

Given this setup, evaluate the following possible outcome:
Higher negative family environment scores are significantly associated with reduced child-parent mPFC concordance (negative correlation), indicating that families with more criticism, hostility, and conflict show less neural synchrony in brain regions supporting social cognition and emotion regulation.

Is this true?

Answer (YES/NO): NO